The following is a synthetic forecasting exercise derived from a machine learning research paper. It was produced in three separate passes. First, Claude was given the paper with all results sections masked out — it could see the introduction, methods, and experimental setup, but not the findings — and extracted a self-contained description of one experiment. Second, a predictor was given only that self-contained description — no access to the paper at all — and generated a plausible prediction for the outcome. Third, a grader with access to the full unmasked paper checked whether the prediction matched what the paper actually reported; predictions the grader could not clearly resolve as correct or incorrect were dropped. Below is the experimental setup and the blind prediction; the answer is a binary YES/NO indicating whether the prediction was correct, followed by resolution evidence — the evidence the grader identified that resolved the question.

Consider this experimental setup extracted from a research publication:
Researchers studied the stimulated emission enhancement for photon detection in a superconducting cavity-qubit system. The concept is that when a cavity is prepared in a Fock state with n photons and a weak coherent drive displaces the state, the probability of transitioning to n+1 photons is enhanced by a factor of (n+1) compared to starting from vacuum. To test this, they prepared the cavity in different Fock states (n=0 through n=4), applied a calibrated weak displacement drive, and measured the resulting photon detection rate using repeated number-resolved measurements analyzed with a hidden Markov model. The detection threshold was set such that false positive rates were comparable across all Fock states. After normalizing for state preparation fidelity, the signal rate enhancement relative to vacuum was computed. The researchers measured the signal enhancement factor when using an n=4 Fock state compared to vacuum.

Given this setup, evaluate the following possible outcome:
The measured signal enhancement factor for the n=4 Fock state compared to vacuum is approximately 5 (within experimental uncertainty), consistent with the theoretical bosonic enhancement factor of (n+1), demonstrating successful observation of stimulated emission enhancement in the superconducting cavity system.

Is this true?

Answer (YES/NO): NO